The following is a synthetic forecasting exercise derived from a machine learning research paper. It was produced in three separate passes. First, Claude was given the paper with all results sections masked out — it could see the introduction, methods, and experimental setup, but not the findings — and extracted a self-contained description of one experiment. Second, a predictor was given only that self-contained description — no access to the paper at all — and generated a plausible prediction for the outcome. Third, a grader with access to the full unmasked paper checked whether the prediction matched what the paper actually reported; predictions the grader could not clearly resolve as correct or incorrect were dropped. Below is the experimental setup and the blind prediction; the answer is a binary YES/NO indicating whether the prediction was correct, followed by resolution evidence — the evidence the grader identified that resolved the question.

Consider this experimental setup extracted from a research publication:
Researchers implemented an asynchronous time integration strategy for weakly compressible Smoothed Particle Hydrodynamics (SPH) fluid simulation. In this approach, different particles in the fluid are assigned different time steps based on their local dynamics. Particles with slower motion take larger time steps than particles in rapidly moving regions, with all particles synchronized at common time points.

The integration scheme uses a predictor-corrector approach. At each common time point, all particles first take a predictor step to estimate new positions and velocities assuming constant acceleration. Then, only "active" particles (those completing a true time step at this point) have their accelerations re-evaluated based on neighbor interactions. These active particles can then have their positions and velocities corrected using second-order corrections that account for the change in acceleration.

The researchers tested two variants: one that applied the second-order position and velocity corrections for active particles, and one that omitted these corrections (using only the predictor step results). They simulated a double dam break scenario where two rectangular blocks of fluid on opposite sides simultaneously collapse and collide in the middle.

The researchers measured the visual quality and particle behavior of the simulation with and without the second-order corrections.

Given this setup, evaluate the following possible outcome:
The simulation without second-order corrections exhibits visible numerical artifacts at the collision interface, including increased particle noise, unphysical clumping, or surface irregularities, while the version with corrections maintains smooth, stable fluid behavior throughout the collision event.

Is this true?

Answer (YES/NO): NO